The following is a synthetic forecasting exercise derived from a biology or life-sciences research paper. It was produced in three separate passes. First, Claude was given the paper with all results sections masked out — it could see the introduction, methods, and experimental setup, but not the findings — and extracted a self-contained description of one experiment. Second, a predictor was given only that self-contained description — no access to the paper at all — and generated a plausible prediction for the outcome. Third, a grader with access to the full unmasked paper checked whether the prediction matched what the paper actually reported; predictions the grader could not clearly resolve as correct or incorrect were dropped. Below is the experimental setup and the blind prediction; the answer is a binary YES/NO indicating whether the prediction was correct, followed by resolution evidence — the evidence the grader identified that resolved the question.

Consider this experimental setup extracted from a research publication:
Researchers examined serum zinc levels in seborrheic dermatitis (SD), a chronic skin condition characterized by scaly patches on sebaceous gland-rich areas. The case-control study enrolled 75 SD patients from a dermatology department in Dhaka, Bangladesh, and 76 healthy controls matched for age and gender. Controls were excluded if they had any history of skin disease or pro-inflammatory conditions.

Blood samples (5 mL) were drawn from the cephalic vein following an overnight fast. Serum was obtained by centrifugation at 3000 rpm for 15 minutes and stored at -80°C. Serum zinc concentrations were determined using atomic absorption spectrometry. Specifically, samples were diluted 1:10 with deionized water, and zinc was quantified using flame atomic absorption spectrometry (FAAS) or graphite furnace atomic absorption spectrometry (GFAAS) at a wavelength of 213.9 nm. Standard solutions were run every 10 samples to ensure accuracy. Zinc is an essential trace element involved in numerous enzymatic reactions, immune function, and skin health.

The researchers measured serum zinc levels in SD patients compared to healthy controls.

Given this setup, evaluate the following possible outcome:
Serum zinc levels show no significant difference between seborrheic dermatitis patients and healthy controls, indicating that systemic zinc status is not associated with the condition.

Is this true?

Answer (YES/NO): YES